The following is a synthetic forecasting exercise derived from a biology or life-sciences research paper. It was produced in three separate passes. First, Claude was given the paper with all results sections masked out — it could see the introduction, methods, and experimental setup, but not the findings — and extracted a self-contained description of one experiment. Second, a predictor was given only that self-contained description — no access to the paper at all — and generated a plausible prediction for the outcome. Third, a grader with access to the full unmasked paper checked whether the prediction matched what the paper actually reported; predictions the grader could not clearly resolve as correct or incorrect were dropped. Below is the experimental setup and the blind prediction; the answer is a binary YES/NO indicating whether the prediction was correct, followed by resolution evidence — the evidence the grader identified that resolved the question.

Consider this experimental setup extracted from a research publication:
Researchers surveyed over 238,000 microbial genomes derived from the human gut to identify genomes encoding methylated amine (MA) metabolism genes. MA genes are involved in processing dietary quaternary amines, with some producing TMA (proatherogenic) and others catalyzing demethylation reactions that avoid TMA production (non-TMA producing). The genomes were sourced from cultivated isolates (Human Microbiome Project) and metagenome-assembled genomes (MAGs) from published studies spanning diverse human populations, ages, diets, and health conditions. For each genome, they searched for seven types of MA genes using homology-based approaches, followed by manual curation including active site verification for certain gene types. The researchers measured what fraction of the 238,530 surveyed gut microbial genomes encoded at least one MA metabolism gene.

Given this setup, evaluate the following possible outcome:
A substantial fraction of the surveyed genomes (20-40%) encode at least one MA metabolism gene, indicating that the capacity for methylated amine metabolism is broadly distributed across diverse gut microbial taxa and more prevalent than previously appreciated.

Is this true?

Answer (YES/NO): NO